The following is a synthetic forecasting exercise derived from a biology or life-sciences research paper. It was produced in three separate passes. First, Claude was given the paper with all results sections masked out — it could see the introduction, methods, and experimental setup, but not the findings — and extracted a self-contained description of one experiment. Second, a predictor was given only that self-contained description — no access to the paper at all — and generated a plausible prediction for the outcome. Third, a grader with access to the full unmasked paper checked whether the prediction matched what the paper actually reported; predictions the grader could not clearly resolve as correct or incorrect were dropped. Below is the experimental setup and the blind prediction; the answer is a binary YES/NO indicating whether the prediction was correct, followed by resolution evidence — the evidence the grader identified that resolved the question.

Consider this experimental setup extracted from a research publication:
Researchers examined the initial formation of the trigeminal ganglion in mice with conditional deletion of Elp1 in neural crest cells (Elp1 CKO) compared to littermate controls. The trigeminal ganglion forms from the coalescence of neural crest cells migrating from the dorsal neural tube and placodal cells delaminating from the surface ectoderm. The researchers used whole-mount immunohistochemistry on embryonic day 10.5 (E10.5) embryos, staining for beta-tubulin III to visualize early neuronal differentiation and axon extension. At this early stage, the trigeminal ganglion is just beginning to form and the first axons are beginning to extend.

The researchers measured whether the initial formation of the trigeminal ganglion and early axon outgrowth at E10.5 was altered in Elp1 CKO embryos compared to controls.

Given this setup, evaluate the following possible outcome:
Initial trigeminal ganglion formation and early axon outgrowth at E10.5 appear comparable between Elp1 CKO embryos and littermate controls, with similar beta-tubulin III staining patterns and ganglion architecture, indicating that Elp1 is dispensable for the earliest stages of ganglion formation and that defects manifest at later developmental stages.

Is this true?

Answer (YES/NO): YES